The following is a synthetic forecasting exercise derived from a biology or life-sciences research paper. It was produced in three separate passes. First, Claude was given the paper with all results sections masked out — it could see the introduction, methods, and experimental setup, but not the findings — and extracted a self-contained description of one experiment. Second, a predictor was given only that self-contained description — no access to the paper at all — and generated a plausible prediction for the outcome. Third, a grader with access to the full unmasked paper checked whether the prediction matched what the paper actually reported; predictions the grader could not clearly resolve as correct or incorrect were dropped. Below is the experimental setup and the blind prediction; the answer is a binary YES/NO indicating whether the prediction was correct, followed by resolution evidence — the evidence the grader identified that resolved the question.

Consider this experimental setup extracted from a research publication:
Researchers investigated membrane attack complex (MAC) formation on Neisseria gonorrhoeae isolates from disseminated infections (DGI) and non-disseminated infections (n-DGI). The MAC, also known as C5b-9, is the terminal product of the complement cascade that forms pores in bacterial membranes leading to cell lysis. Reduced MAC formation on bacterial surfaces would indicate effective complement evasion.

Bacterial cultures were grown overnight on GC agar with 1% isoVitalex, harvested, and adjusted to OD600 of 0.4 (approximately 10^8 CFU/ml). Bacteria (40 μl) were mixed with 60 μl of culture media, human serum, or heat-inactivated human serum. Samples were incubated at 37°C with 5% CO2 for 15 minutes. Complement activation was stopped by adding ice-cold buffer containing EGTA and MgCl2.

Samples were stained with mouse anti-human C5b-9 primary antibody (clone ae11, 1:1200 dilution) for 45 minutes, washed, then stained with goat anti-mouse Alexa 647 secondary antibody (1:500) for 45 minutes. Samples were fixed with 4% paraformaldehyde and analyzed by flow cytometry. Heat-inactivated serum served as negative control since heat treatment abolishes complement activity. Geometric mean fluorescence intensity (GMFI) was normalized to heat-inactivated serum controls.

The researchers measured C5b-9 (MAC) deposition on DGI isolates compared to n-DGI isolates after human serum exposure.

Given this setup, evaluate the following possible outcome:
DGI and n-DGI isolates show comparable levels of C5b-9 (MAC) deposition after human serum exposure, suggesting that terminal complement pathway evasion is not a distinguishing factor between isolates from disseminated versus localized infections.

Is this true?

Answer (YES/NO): YES